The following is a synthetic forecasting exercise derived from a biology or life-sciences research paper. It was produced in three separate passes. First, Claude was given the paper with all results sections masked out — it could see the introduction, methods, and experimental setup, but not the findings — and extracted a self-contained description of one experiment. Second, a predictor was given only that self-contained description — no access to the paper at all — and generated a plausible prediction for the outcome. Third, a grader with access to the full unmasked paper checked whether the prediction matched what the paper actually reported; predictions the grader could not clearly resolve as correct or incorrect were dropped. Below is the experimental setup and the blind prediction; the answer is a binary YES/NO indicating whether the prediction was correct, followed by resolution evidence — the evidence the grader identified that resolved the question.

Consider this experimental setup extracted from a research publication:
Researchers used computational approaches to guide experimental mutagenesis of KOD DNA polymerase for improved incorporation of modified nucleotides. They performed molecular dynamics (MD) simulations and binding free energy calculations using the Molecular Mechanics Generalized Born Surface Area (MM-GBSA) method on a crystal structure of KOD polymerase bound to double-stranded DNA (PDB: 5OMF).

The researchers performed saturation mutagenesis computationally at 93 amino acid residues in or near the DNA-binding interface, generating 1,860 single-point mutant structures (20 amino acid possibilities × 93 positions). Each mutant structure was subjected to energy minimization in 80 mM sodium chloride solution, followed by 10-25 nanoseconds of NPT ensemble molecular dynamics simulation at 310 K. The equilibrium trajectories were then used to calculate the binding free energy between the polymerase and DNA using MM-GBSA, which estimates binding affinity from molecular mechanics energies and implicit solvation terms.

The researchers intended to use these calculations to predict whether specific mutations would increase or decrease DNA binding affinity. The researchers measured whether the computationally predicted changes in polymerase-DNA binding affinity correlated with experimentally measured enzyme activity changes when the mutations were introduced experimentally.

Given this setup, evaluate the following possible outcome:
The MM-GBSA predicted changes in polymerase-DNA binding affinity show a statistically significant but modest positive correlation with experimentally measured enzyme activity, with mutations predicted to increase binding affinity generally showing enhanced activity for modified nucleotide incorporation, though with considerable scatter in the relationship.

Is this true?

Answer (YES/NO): NO